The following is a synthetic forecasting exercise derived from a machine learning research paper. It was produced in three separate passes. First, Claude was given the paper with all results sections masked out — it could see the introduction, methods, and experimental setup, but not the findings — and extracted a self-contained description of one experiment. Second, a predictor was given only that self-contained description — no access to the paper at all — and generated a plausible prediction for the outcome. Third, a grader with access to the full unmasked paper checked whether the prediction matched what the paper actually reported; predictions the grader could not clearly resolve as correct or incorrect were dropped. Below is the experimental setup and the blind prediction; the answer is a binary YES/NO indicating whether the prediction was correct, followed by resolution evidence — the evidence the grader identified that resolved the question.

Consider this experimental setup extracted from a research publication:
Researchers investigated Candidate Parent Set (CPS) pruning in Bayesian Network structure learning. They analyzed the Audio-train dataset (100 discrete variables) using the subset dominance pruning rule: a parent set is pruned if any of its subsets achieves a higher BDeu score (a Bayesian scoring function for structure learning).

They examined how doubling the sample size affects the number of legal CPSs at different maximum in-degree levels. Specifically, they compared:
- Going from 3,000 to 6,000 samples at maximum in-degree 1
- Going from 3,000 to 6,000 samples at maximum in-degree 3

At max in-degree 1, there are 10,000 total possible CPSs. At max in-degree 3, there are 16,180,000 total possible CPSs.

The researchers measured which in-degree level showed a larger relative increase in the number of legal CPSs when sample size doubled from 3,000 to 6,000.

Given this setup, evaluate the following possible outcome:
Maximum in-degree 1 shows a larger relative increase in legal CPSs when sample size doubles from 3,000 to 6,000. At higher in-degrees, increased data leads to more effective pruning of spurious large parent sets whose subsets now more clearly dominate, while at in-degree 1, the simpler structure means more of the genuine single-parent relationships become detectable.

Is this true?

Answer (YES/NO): NO